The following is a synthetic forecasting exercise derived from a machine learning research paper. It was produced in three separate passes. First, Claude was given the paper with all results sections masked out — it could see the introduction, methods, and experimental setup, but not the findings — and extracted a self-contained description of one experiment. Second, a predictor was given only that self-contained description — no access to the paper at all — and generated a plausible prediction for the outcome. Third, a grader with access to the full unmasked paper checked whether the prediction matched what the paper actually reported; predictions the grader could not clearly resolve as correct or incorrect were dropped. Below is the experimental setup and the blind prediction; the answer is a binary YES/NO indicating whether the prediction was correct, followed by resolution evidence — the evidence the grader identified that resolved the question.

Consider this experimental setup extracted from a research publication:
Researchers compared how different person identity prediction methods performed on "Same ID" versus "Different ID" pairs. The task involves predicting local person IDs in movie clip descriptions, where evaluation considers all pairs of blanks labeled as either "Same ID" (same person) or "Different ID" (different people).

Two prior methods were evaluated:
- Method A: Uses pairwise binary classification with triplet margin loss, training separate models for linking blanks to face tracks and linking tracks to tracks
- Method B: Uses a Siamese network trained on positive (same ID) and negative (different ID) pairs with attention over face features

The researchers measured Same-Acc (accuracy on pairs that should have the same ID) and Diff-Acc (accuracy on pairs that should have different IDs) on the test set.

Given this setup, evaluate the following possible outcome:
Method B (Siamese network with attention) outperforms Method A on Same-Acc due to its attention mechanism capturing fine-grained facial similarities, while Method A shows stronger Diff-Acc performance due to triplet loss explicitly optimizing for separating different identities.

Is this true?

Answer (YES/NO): NO